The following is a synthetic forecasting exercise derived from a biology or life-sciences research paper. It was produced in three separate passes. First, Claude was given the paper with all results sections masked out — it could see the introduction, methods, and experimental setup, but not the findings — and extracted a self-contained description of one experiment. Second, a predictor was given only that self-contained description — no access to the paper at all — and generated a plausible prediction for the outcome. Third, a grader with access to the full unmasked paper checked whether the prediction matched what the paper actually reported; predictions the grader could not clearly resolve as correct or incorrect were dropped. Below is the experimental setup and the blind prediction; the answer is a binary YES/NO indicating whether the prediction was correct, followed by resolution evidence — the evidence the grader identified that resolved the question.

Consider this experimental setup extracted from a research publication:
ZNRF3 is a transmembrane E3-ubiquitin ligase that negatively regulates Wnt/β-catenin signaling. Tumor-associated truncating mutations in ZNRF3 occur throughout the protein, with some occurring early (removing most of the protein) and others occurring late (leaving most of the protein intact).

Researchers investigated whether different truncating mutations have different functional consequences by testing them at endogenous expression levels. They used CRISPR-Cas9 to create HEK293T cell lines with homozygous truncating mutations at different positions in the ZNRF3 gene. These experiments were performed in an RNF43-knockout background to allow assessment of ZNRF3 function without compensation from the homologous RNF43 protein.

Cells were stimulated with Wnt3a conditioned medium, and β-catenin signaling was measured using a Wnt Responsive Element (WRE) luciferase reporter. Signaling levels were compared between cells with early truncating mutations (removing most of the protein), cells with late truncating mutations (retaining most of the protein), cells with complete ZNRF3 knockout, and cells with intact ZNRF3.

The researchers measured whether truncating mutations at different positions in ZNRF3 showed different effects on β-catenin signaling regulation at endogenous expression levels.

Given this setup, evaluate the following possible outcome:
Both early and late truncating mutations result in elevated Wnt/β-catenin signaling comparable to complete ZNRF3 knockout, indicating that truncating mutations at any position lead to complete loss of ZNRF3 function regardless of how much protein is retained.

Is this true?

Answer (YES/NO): NO